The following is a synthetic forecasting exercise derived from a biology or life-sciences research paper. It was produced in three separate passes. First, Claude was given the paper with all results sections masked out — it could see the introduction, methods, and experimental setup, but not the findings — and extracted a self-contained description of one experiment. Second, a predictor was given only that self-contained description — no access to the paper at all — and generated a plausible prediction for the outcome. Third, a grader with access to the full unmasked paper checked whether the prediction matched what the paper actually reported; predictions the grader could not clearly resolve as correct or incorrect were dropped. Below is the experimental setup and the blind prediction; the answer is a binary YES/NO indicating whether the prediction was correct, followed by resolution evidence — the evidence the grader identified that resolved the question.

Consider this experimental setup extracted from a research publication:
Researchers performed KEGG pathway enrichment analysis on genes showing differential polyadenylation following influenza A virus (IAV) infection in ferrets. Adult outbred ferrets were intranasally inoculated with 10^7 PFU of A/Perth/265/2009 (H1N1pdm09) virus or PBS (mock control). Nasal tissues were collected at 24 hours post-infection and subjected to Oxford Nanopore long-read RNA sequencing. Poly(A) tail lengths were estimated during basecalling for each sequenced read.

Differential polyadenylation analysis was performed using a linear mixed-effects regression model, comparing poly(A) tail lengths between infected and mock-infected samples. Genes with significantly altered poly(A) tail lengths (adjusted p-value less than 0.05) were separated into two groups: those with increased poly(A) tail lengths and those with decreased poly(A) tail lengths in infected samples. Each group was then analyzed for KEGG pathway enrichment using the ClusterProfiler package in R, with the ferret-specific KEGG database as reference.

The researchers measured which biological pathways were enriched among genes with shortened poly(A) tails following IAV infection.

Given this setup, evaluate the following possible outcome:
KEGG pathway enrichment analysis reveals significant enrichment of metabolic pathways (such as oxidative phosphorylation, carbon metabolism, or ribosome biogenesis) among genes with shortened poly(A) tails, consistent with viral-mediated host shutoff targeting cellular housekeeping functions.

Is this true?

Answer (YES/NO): NO